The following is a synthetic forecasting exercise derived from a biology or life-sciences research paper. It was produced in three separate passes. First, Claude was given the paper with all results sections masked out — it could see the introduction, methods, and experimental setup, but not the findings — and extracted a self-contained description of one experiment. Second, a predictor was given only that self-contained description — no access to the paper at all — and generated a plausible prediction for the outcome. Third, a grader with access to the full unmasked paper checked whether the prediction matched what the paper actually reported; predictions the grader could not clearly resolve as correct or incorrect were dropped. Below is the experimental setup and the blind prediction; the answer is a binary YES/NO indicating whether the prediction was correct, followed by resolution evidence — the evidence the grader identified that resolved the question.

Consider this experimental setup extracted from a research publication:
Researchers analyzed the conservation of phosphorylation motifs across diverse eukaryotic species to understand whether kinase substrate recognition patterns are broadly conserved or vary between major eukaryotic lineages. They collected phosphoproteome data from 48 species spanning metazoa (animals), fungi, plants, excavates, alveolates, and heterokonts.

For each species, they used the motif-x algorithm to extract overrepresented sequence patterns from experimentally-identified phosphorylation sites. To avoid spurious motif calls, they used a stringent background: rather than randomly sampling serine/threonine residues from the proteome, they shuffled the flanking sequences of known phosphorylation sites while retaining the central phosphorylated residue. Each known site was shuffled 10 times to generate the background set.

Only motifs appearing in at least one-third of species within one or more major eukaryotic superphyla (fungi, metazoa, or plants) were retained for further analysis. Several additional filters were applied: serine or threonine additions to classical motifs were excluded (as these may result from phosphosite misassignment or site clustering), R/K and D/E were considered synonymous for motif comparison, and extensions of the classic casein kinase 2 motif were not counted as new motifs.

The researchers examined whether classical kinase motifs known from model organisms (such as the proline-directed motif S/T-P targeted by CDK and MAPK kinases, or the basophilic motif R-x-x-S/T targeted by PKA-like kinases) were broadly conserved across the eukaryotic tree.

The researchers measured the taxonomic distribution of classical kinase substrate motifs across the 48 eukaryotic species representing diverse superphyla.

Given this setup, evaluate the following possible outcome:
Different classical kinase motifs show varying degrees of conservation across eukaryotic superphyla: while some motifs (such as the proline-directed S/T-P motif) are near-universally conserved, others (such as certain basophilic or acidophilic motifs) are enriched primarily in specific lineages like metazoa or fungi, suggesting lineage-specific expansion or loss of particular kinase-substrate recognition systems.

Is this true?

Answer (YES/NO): YES